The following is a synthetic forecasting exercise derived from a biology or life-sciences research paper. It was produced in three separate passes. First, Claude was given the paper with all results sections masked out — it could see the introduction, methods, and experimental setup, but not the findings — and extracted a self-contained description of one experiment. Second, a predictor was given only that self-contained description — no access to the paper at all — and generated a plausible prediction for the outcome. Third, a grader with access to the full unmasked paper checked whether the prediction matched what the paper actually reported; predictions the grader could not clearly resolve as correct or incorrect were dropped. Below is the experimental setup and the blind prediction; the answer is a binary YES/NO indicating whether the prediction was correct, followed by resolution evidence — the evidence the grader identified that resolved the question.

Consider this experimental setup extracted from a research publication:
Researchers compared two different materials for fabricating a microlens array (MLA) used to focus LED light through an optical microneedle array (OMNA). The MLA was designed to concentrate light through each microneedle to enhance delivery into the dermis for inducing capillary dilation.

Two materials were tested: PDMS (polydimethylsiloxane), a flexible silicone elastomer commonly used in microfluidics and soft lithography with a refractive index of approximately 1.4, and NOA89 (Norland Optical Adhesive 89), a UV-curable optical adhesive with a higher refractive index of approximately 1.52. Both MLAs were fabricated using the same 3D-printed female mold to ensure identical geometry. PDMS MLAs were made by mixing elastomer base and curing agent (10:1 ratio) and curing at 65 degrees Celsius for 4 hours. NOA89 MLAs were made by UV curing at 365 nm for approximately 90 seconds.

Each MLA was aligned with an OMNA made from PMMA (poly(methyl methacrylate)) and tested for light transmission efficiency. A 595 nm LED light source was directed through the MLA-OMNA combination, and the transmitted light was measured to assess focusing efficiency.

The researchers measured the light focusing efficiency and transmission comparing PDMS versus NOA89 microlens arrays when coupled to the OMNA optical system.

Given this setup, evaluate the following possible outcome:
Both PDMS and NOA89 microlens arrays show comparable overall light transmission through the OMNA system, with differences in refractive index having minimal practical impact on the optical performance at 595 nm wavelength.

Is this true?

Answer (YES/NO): NO